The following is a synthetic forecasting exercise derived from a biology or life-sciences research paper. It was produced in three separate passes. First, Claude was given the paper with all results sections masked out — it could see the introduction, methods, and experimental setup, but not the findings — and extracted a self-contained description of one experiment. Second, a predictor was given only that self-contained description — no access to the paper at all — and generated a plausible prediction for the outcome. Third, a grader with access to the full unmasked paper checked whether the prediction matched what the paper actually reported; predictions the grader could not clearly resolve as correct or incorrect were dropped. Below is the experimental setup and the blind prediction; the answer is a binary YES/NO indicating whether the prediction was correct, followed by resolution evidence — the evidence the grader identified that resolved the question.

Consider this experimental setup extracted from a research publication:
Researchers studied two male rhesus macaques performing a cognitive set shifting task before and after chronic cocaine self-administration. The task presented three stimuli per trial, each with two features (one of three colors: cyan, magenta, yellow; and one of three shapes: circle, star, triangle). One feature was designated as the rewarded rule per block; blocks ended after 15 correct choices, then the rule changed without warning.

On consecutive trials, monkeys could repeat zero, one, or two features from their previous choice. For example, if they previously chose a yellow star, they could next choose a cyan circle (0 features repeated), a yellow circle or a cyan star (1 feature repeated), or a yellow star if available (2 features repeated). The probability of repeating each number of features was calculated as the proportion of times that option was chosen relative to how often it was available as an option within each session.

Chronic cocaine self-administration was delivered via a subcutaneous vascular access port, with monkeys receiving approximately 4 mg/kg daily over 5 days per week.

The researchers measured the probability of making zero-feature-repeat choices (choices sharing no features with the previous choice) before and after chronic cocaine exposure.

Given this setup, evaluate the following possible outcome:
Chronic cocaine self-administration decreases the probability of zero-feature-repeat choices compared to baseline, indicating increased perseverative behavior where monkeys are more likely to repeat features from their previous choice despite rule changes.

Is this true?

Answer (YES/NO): YES